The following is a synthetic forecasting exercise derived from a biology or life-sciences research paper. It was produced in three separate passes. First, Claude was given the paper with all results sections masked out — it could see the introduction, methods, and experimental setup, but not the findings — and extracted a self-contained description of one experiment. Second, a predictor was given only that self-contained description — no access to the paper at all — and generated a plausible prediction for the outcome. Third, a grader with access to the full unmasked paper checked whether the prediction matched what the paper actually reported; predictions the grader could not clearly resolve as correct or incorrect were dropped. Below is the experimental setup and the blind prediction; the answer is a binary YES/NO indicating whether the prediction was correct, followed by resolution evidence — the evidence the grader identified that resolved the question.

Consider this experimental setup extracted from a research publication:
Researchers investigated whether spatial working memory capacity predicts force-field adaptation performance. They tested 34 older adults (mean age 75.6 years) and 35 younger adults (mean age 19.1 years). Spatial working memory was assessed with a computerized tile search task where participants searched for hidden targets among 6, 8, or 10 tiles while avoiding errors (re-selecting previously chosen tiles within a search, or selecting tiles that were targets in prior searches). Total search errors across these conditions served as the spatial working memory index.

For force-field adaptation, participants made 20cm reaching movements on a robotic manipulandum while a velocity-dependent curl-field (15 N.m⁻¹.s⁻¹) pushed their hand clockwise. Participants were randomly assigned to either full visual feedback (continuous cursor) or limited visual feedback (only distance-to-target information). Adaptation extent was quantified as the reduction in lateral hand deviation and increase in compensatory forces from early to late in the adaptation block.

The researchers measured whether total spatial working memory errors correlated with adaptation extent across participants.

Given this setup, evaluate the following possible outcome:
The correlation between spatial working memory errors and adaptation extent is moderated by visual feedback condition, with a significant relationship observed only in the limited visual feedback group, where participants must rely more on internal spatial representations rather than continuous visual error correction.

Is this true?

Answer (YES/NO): NO